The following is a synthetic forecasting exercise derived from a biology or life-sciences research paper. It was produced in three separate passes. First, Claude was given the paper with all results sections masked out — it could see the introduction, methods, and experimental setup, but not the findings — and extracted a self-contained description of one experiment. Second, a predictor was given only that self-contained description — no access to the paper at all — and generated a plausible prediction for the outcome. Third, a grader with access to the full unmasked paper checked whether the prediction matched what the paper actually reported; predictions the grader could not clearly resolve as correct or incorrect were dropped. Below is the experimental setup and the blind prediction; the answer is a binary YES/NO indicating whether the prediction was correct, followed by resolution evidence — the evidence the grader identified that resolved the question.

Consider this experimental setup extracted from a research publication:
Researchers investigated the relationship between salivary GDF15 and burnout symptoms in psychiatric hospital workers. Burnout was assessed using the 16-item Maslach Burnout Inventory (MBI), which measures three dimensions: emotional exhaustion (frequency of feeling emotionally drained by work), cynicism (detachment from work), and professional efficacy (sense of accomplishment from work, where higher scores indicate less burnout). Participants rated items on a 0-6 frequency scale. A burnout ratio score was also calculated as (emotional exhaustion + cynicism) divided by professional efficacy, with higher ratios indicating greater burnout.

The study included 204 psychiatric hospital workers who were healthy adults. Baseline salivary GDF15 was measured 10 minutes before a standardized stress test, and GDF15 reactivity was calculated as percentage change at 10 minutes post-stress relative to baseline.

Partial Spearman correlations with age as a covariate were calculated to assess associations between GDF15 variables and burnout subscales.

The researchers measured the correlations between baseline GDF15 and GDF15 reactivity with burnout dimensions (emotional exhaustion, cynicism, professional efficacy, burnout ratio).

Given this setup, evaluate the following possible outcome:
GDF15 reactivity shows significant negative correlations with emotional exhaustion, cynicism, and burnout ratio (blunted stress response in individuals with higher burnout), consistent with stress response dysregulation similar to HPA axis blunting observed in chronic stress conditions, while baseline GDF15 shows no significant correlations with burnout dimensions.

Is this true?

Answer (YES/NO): NO